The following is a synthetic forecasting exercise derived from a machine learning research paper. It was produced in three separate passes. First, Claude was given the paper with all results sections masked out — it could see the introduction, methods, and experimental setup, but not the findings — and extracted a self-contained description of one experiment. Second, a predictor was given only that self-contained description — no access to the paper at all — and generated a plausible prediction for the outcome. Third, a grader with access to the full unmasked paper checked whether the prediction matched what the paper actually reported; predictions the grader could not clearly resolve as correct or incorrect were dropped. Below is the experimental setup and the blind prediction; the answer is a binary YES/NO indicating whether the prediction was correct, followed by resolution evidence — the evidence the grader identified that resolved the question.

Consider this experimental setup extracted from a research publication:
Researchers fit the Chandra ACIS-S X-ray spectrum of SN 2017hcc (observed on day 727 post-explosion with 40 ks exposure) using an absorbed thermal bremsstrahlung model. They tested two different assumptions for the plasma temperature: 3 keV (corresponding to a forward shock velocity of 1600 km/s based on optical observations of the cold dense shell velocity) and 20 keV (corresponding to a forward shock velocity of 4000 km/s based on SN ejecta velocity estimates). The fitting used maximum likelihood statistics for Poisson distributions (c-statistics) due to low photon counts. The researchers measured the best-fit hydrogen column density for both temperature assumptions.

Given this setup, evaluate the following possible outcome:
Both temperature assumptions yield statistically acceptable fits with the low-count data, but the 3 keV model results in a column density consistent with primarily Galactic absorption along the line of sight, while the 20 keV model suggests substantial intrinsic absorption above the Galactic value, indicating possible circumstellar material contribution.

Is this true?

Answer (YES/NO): NO